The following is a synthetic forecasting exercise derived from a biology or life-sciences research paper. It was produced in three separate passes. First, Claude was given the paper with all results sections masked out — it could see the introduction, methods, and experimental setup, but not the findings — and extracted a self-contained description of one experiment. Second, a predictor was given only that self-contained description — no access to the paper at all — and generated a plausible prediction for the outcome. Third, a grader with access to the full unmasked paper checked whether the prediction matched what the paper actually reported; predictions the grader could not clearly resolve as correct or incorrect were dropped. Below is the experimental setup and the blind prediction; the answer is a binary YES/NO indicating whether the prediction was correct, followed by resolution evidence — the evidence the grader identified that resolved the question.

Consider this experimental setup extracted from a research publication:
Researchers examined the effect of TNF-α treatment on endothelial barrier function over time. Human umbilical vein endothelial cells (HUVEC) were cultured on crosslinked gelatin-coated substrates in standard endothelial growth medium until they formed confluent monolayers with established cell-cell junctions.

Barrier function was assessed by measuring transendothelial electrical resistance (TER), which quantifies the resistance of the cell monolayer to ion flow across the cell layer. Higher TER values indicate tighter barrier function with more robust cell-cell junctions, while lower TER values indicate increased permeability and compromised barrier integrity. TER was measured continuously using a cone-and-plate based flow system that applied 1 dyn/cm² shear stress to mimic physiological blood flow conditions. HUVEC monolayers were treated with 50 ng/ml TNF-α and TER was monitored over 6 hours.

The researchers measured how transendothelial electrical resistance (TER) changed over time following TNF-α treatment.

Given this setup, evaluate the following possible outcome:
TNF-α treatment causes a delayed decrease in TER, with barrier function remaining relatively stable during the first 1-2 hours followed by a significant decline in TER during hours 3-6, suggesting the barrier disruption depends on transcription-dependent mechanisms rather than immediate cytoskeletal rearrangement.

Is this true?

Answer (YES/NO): NO